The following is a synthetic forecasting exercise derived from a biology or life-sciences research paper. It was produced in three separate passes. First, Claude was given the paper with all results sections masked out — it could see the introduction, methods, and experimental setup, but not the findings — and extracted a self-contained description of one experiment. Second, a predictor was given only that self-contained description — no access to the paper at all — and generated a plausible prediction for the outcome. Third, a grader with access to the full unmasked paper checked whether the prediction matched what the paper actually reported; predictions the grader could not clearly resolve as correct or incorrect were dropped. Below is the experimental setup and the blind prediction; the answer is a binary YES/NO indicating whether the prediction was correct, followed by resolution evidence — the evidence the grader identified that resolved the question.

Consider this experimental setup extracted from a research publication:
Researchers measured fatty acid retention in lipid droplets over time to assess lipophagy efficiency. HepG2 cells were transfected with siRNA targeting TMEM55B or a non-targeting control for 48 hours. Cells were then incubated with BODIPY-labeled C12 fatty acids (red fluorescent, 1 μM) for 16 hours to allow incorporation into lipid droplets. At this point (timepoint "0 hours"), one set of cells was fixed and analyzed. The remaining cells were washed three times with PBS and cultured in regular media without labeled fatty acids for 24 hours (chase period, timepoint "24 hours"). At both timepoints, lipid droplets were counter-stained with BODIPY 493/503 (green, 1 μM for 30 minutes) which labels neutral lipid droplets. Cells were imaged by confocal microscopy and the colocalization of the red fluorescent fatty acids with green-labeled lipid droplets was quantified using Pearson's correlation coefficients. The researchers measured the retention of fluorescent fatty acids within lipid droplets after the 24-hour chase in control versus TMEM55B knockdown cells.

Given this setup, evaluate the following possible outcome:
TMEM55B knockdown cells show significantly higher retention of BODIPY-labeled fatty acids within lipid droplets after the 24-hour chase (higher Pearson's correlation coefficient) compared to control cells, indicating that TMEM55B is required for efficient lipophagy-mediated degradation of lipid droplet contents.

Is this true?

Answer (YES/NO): NO